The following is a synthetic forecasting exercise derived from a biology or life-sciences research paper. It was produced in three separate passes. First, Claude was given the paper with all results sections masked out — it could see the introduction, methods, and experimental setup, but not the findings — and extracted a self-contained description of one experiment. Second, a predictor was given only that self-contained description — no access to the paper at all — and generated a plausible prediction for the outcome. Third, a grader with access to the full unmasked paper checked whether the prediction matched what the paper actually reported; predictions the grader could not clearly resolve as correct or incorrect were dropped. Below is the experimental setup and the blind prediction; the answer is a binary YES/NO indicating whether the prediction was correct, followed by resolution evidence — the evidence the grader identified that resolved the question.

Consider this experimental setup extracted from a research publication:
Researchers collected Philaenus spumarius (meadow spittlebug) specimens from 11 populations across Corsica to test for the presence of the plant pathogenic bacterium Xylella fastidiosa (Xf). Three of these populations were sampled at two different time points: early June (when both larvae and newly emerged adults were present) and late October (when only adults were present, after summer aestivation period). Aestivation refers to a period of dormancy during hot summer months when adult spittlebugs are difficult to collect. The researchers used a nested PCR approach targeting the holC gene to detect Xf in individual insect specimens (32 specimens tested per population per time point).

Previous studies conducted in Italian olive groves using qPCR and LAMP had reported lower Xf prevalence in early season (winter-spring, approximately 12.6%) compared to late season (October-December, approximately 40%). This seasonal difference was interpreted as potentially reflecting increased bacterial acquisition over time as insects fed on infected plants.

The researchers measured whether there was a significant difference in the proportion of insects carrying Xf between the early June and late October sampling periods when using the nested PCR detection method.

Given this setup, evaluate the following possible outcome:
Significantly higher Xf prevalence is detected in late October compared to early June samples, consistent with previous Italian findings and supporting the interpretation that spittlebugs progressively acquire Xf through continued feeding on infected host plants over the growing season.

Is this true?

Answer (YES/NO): NO